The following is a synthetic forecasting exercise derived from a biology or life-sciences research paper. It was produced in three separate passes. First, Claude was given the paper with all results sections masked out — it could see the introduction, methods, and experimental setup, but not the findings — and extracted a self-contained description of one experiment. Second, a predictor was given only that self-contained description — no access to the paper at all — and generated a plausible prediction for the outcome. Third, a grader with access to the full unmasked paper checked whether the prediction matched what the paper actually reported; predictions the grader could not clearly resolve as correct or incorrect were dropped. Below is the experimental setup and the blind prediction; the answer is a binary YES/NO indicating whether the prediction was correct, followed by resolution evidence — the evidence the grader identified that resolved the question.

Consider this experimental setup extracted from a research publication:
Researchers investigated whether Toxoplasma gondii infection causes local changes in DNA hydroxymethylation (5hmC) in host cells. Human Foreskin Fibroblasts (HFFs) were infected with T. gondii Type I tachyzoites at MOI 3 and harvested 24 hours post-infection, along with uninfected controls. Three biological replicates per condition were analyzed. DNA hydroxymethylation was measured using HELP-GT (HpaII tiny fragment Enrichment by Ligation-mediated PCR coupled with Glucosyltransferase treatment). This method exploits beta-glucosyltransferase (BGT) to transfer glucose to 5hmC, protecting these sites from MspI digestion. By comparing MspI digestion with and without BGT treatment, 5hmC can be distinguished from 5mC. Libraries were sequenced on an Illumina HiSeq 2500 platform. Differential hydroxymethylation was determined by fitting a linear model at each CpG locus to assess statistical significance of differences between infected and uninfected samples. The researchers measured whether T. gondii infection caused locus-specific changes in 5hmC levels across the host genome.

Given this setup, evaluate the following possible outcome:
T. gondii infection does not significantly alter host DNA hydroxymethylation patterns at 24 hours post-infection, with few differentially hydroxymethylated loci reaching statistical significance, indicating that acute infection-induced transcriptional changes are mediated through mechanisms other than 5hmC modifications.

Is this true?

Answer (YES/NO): NO